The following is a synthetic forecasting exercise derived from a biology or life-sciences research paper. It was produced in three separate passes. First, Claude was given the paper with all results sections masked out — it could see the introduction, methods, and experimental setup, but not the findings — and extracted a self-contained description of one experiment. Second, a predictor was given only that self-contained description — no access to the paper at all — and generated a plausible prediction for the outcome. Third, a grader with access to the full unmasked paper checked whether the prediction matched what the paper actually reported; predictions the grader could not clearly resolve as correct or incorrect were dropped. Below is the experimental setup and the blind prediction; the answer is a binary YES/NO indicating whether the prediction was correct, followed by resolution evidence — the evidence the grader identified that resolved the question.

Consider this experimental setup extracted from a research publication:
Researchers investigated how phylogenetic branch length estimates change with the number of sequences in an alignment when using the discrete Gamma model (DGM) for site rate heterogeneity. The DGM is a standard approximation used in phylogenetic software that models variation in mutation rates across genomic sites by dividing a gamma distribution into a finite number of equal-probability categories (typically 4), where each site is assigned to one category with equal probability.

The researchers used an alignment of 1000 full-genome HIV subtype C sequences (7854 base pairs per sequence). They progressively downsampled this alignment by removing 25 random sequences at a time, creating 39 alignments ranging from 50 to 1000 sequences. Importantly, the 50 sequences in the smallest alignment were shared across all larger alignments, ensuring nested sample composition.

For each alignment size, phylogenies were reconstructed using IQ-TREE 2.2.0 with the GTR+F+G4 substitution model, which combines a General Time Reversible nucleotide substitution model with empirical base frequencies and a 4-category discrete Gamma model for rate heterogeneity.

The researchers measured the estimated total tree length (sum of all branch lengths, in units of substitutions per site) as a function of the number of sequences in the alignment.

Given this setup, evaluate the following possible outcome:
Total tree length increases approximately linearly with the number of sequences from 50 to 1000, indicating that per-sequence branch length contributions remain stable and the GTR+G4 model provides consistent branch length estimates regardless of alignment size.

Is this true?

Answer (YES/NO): NO